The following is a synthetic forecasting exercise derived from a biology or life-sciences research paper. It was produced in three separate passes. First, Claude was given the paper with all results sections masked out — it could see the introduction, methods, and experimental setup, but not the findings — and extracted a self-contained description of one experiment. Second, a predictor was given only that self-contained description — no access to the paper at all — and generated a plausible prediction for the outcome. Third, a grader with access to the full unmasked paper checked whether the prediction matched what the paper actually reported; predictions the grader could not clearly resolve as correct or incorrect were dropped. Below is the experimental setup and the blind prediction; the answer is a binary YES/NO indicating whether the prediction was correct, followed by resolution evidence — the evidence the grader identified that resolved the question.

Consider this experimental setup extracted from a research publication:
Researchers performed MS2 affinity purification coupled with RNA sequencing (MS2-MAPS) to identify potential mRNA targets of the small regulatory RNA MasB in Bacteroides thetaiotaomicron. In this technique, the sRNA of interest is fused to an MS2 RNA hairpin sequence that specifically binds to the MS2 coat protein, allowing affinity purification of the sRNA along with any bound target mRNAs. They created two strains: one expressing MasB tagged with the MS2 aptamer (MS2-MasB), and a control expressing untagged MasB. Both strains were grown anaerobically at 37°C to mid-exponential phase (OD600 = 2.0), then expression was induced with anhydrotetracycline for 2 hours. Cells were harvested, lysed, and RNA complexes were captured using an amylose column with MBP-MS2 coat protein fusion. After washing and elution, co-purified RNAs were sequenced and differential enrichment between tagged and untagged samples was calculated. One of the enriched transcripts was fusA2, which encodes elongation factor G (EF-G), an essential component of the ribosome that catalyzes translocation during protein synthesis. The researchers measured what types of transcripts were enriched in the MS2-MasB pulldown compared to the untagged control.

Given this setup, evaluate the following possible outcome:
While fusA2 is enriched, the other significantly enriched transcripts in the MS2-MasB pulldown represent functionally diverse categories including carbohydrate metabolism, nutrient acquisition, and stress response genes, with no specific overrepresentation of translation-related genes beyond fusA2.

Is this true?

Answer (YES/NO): NO